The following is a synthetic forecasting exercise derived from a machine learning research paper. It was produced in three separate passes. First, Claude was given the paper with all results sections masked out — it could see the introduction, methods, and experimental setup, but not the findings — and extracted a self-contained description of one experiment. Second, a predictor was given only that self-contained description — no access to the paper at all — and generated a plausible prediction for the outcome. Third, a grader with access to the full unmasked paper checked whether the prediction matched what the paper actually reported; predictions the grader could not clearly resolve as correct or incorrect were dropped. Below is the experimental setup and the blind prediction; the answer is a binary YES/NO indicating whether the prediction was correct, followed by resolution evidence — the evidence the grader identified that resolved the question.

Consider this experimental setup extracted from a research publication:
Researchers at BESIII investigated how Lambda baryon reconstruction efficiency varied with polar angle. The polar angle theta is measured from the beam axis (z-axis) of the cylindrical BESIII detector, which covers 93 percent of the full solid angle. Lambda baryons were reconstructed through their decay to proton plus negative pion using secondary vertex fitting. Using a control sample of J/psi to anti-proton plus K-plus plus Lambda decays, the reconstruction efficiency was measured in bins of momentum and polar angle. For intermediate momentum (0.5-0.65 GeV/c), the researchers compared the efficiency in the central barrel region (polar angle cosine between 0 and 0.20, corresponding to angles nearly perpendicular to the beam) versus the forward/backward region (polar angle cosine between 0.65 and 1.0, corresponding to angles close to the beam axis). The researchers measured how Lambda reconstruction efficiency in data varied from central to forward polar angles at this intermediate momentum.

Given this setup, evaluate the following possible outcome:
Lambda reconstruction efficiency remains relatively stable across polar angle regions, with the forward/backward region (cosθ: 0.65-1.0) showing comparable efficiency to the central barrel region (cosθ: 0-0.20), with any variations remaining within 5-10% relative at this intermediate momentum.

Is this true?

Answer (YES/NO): NO